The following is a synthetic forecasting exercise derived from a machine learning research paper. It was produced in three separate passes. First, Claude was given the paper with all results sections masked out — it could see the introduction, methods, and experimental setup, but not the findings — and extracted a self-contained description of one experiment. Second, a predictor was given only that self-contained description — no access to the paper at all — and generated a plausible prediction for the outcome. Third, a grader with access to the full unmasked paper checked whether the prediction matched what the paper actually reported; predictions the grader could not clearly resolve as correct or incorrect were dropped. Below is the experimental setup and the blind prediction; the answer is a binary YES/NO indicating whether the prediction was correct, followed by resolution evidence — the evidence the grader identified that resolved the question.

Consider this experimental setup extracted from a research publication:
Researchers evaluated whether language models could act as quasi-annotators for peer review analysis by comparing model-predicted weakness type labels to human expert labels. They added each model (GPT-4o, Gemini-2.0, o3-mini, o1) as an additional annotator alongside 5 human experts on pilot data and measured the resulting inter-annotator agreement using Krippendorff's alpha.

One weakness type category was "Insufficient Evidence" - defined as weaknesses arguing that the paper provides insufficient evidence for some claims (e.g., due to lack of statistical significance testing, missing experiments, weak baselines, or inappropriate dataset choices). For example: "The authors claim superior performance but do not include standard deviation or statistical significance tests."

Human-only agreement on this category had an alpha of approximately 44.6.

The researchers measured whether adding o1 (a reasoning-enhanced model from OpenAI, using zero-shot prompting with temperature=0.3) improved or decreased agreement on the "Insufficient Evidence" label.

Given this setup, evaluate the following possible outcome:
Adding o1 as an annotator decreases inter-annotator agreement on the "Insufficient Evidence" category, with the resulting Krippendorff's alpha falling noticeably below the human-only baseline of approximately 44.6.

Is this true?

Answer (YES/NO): NO